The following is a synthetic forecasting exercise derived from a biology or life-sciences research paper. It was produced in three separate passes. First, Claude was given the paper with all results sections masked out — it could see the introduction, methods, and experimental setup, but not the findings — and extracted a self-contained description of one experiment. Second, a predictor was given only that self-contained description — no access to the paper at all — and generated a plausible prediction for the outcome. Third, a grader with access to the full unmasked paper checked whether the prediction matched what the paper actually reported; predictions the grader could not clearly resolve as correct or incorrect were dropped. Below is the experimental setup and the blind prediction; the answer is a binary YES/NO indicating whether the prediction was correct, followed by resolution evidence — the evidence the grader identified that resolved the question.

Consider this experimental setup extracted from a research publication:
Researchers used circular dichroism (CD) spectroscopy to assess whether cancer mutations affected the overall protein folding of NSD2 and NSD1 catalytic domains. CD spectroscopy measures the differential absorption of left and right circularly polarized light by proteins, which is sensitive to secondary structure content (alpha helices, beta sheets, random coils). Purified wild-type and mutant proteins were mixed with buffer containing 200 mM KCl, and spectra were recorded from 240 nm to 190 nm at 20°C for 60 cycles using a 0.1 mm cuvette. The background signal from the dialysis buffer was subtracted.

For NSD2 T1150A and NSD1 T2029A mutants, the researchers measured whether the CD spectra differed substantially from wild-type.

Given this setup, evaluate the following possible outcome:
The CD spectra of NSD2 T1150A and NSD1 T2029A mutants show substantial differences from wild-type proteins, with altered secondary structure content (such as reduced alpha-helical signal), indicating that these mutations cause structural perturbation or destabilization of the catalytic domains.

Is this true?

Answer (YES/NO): NO